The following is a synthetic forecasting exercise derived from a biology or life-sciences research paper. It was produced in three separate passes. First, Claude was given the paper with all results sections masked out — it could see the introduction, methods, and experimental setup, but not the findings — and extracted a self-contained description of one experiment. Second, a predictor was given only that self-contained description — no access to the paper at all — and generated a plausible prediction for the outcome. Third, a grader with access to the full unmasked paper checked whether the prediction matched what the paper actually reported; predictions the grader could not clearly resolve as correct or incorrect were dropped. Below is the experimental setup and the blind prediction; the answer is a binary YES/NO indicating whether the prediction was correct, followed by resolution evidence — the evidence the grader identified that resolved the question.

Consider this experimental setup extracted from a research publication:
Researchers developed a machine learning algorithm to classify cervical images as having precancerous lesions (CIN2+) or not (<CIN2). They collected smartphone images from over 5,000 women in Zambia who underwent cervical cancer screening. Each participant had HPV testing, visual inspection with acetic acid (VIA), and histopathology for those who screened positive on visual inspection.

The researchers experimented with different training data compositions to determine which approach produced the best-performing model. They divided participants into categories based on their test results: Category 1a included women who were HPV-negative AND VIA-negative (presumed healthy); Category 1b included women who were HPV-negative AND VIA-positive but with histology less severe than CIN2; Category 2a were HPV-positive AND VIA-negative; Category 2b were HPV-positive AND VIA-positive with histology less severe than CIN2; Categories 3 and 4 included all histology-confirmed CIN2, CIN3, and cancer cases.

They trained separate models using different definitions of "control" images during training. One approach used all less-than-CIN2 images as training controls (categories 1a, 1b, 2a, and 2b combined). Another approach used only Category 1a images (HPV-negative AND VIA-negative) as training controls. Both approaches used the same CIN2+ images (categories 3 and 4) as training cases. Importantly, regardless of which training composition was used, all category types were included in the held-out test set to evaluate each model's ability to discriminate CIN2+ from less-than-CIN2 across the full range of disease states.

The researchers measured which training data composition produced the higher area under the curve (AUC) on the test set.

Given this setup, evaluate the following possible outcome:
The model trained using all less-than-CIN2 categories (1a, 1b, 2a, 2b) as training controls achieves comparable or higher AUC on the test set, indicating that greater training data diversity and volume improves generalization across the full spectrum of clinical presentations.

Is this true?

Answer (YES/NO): NO